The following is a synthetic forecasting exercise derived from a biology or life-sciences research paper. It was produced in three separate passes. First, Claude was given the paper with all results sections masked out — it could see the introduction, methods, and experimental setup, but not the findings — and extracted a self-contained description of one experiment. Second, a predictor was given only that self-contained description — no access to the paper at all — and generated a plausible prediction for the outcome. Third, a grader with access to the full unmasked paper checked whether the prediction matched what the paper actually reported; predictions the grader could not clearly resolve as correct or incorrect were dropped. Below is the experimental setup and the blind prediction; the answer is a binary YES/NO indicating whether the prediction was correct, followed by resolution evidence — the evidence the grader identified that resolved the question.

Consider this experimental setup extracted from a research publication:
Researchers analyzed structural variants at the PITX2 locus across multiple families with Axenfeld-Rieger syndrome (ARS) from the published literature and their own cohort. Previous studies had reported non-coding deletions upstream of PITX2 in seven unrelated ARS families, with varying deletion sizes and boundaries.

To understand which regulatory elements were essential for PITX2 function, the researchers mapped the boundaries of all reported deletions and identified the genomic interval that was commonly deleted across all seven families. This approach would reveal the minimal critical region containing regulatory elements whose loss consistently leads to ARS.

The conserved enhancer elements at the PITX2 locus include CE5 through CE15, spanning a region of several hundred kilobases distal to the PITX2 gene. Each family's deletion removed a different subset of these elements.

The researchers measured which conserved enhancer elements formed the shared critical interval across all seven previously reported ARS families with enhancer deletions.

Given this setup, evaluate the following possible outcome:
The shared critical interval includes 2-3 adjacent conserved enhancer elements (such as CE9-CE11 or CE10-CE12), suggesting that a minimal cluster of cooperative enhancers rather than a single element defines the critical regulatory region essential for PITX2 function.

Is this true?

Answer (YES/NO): YES